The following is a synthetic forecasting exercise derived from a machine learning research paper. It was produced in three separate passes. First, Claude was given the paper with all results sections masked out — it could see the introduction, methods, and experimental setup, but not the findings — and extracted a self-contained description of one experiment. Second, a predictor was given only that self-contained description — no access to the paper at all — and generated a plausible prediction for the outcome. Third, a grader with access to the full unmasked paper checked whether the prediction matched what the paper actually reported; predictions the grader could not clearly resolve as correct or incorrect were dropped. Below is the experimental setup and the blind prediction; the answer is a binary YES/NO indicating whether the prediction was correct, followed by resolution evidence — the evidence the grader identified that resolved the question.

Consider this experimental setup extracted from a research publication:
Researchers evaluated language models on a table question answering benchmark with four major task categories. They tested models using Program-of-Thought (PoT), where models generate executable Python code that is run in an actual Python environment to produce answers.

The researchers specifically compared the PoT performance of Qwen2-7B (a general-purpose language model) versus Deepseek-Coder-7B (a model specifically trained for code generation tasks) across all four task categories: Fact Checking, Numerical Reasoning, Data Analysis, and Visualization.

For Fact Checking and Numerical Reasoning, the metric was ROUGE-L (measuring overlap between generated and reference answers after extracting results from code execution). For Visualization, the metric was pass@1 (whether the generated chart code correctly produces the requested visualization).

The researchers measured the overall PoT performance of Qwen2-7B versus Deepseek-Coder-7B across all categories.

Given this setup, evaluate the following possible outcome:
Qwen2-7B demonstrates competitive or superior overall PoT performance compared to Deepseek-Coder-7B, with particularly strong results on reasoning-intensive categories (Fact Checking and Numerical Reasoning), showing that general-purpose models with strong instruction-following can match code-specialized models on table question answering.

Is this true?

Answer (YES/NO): NO